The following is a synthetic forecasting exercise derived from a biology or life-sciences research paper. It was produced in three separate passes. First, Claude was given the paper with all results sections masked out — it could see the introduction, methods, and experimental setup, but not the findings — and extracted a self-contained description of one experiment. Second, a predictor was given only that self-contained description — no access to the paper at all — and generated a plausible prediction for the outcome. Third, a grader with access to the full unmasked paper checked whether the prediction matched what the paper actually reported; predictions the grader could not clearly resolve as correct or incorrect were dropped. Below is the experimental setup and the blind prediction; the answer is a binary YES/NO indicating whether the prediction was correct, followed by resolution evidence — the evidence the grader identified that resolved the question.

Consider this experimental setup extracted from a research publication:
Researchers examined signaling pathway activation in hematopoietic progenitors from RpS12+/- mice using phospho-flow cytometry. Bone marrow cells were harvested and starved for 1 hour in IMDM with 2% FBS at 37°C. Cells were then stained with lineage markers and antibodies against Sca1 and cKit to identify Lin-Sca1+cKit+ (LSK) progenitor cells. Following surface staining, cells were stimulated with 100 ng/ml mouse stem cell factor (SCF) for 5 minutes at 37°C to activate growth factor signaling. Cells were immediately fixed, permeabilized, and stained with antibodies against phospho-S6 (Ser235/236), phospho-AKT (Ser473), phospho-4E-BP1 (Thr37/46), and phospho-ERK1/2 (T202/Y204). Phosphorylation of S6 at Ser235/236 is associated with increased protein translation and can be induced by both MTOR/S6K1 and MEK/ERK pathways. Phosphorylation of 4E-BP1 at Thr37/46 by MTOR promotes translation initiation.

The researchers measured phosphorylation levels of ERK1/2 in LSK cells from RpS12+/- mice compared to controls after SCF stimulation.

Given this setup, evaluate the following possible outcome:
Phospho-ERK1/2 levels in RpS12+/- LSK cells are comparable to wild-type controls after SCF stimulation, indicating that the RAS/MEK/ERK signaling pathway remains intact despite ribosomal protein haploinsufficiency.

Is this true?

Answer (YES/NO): NO